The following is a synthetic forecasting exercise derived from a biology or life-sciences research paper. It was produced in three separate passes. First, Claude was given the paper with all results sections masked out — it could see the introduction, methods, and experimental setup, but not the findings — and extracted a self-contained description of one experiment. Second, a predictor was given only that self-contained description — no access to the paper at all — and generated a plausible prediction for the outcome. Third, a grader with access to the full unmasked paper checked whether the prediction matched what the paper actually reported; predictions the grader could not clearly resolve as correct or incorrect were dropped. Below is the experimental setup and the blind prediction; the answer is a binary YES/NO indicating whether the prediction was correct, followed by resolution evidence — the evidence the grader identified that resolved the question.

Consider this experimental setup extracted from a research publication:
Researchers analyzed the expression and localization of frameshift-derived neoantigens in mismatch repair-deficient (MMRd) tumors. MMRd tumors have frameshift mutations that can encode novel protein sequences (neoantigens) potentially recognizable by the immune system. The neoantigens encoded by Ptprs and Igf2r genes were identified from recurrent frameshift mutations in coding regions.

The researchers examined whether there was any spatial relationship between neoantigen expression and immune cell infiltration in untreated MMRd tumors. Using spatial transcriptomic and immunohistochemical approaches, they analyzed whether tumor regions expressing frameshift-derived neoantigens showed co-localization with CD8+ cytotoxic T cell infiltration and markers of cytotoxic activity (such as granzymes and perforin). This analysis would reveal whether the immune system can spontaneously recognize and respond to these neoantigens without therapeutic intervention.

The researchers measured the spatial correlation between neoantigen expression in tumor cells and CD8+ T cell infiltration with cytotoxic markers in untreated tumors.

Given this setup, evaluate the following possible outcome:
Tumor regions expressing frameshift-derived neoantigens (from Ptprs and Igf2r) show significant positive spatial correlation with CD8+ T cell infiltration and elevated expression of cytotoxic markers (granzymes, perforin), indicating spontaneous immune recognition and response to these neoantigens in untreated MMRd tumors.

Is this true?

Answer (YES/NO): YES